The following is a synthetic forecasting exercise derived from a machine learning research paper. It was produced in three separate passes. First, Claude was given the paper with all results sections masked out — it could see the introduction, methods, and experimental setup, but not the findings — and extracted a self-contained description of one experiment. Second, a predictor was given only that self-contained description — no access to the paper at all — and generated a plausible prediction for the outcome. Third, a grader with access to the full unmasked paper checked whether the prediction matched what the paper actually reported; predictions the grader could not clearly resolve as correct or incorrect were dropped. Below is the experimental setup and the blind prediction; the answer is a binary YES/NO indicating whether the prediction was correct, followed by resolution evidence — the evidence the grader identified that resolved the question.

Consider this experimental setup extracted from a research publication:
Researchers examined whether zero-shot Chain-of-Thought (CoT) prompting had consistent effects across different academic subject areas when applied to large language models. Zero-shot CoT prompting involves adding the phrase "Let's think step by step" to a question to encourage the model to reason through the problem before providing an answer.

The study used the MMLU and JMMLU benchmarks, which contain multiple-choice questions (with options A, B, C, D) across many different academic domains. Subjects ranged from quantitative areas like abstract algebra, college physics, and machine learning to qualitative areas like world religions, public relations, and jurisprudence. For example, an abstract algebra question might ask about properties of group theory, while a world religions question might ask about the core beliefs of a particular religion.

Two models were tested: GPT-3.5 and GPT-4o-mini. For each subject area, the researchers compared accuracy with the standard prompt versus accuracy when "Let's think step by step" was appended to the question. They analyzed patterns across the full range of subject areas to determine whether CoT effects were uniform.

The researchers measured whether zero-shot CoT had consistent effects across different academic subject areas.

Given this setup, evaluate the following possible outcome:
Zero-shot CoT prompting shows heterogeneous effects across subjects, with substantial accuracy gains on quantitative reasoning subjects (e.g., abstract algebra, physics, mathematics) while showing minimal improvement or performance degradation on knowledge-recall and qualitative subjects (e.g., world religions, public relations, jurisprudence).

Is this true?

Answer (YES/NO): YES